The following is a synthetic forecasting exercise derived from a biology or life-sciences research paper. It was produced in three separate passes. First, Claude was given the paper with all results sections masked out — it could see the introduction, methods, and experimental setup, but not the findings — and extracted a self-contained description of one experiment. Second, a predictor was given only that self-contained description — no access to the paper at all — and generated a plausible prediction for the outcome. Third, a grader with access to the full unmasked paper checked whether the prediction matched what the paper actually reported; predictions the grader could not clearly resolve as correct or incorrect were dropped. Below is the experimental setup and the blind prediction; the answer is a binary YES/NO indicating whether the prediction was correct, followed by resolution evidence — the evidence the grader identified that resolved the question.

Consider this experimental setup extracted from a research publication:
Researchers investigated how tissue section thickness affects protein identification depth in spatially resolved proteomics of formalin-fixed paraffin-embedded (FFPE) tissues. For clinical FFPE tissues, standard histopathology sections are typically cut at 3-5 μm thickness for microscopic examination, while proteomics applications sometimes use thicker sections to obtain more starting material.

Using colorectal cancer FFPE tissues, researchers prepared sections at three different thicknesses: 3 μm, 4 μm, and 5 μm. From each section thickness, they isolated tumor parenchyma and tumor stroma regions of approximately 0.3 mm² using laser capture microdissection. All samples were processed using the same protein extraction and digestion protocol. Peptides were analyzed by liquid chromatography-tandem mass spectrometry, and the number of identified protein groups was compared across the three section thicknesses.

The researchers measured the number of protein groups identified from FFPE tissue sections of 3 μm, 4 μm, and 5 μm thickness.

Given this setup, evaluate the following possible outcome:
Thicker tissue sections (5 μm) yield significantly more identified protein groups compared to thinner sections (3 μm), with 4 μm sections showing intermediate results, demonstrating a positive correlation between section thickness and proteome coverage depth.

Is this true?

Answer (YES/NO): NO